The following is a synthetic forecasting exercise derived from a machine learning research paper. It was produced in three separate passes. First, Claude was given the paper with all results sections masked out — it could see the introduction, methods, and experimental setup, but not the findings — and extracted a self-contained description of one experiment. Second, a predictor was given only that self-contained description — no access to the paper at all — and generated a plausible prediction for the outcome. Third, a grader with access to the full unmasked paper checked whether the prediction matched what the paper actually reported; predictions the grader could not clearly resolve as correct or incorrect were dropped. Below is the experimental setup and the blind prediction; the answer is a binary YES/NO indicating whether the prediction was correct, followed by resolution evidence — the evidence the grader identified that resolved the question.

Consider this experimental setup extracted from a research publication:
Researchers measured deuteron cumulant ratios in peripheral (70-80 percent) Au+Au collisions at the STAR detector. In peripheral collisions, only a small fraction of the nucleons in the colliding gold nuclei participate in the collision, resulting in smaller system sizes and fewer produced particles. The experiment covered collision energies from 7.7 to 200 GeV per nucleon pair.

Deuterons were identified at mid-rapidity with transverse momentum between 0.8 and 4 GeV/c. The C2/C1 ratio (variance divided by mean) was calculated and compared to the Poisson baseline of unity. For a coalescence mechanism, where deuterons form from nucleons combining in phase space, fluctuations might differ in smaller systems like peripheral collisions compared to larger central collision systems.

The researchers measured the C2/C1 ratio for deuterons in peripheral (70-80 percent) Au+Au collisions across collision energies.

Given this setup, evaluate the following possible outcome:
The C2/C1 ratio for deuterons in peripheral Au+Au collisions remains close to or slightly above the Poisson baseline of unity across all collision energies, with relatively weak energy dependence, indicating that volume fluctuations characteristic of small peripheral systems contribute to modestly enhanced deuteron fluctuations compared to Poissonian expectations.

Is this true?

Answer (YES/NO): YES